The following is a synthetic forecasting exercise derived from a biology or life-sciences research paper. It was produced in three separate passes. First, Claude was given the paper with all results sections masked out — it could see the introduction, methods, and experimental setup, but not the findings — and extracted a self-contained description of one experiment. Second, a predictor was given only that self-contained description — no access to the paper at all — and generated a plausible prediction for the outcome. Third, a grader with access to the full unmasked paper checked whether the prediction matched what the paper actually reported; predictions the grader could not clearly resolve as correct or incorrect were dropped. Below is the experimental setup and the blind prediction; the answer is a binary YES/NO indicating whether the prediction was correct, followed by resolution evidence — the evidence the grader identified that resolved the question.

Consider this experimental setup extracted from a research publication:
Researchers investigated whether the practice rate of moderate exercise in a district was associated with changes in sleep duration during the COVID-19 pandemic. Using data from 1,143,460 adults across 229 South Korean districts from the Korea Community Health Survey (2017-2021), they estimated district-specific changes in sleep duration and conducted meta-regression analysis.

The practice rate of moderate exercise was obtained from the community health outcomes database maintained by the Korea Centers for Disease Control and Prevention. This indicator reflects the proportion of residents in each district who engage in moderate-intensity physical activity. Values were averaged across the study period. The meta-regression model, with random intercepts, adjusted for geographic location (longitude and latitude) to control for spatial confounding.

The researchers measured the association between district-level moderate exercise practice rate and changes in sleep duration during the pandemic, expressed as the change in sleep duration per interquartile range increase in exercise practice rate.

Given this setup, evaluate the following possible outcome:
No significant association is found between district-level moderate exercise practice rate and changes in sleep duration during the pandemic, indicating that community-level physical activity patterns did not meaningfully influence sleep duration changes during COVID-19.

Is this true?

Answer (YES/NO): NO